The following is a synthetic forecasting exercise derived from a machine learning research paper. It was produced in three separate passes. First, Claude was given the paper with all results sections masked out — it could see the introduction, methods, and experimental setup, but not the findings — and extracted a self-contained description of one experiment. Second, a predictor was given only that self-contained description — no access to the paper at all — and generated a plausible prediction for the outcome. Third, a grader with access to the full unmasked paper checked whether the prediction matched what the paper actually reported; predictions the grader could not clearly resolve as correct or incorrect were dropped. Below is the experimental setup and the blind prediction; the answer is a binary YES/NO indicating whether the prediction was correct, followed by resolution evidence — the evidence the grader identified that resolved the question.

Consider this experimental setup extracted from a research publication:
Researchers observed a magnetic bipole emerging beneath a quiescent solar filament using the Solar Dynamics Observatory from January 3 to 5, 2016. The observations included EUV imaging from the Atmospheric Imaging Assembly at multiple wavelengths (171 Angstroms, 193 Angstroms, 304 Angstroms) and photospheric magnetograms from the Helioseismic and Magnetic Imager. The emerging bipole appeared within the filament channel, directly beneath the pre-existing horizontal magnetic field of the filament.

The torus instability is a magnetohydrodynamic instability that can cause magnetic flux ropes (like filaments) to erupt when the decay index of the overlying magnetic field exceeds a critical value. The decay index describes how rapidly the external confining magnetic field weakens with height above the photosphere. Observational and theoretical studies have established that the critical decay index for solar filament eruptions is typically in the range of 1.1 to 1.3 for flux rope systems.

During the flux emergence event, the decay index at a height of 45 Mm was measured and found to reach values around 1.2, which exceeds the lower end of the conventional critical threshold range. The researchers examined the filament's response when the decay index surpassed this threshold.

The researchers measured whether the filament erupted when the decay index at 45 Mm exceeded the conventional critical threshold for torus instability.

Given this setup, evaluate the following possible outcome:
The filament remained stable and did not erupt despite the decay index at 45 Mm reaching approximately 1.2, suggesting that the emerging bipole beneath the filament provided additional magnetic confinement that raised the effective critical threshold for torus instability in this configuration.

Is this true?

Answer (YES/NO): NO